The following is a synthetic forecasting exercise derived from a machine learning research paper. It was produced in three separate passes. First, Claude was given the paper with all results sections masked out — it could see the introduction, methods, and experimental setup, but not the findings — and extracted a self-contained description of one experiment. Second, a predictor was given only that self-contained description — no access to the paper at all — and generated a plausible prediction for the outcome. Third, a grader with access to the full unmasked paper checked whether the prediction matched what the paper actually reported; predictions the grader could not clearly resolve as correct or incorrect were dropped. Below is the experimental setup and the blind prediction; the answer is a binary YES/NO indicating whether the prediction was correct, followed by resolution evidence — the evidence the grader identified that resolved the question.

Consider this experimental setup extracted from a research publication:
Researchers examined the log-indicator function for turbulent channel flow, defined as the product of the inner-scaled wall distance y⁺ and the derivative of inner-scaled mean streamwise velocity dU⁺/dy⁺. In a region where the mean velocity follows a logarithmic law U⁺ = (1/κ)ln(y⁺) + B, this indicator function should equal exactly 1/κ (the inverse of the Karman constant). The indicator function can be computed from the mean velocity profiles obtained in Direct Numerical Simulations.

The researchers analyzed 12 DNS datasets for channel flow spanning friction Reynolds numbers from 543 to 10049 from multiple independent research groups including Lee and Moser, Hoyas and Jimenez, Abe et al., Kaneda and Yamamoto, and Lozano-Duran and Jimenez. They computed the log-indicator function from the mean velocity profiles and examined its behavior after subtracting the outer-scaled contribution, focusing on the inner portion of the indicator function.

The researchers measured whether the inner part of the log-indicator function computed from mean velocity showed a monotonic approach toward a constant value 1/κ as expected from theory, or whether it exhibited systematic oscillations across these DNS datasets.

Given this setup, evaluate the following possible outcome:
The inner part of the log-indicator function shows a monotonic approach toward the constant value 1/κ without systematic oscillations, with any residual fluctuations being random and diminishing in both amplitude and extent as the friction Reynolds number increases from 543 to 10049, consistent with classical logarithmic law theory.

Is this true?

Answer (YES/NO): NO